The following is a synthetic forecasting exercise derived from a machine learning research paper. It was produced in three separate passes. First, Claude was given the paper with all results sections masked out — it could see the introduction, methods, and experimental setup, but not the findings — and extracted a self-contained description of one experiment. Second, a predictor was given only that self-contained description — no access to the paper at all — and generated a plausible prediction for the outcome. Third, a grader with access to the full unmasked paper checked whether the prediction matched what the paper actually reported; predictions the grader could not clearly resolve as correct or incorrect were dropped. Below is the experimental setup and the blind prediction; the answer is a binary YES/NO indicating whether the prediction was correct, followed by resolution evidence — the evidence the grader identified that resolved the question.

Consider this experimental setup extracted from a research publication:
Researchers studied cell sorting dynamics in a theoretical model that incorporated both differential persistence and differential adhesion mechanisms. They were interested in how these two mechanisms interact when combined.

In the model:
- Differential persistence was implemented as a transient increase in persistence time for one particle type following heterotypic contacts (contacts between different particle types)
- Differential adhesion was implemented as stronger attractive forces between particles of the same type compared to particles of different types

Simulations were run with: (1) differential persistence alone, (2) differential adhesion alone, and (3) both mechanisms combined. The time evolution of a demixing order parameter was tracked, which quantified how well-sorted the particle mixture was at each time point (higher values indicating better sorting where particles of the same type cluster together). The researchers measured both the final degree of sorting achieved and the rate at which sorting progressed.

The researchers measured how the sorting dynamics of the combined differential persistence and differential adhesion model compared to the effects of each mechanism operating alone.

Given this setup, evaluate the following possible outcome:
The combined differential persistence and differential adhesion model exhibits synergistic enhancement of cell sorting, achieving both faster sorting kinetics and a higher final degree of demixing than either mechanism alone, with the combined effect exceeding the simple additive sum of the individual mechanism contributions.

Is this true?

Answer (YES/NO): NO